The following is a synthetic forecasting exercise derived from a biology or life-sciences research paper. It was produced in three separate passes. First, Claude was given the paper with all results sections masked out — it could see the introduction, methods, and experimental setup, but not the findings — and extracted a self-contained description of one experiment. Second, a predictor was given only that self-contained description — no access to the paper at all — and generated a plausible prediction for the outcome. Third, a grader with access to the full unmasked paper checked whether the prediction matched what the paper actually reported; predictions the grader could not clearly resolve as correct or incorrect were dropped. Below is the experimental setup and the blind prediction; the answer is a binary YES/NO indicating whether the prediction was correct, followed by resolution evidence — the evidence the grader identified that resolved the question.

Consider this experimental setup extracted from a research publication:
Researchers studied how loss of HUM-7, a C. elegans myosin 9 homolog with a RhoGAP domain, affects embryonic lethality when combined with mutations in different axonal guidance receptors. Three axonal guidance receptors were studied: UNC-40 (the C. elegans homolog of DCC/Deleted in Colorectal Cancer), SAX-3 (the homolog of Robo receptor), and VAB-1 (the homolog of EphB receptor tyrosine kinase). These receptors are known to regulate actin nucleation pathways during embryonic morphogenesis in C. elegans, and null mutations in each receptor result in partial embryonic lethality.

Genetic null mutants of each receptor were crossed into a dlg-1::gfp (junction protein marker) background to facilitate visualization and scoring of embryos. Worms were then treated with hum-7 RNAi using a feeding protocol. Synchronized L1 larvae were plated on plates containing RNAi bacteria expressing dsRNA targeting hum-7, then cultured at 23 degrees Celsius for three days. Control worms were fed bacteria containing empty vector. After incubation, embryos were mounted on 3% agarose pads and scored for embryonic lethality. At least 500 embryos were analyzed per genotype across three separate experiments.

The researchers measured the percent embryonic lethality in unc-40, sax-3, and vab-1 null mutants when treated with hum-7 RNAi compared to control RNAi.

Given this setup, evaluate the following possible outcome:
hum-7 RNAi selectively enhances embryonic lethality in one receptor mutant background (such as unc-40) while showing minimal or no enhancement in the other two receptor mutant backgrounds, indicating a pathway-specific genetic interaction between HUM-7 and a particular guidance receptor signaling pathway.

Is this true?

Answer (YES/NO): NO